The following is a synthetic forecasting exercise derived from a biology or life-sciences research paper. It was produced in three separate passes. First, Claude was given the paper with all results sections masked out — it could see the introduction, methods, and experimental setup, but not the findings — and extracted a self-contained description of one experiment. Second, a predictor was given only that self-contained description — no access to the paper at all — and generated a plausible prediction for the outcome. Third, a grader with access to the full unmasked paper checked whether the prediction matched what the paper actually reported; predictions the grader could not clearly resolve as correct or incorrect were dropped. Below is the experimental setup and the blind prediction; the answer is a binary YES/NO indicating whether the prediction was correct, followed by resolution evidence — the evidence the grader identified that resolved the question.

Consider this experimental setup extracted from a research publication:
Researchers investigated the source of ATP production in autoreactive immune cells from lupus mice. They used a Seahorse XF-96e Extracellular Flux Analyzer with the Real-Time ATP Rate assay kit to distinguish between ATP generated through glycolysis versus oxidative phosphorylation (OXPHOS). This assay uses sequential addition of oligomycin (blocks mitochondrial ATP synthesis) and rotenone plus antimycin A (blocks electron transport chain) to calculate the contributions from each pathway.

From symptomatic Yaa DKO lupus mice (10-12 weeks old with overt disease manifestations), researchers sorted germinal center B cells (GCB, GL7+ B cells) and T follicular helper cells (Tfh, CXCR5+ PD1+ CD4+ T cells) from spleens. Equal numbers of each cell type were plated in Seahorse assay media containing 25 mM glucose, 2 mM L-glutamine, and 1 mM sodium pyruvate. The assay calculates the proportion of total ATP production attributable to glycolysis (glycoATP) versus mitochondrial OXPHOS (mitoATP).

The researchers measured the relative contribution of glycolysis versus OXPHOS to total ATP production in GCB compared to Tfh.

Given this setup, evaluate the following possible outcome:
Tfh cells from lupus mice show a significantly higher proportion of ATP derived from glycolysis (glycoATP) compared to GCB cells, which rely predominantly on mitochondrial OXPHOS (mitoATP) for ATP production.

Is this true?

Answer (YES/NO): NO